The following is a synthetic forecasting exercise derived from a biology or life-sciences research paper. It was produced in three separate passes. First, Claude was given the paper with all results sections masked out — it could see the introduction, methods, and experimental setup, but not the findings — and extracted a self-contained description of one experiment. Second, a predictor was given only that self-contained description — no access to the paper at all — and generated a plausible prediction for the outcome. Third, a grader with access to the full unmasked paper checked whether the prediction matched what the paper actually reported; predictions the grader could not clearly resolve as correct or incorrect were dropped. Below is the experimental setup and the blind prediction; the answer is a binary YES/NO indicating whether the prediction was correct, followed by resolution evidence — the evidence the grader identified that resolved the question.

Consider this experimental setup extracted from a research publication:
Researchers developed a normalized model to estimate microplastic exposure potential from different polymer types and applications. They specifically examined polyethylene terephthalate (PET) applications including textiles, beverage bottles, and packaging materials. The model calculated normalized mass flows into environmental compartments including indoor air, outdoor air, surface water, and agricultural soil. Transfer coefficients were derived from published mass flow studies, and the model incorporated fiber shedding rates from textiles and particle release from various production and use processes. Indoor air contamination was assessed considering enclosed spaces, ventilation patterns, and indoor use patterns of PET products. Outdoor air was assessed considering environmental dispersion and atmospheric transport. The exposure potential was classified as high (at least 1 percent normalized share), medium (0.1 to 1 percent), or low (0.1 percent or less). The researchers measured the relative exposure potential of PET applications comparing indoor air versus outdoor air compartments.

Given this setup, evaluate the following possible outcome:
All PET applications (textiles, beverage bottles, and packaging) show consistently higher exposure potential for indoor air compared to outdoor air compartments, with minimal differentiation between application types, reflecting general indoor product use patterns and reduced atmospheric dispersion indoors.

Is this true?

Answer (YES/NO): YES